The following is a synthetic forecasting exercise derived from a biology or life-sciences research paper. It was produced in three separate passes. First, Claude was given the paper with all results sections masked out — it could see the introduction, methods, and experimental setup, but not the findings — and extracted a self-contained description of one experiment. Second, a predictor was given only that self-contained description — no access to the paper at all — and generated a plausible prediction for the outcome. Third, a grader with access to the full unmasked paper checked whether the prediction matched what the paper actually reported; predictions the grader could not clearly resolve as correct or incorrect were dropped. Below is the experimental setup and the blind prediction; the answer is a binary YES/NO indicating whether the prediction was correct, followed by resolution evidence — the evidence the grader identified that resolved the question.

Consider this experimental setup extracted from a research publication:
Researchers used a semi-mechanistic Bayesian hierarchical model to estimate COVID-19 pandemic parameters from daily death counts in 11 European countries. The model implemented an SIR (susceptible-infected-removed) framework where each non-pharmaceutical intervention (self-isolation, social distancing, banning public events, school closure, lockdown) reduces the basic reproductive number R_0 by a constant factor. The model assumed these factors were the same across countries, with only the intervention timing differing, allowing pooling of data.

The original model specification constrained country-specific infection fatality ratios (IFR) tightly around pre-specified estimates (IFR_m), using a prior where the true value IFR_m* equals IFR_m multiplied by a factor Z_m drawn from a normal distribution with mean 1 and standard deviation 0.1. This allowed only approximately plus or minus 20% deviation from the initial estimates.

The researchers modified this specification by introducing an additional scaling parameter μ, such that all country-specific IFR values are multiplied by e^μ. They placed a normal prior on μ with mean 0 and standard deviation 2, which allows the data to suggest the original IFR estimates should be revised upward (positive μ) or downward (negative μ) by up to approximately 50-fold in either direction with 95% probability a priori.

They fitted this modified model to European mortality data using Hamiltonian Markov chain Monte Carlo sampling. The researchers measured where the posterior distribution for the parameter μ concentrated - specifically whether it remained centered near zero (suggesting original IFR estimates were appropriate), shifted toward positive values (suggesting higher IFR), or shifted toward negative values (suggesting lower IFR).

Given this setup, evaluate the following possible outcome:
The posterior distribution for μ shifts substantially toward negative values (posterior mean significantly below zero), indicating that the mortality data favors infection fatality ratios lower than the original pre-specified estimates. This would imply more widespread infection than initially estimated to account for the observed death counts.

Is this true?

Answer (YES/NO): YES